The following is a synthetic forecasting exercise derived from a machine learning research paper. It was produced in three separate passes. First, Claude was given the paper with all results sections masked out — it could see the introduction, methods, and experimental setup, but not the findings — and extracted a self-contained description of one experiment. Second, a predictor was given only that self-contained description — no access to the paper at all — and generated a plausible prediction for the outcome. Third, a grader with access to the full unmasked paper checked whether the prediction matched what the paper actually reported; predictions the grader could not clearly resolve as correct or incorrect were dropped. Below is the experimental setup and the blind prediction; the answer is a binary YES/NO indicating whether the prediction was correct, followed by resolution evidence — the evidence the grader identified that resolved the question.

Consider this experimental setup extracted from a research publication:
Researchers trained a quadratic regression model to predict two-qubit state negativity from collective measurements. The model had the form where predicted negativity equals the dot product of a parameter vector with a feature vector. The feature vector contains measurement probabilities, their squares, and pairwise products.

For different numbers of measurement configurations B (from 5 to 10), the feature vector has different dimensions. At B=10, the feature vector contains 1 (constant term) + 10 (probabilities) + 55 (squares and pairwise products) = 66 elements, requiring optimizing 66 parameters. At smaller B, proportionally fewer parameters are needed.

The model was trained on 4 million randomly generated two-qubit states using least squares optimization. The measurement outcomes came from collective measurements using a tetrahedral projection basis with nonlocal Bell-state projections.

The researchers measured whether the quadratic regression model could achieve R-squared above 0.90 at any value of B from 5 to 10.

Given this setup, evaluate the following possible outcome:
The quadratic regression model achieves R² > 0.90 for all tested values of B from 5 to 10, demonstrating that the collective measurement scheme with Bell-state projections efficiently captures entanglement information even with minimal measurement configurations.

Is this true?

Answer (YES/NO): NO